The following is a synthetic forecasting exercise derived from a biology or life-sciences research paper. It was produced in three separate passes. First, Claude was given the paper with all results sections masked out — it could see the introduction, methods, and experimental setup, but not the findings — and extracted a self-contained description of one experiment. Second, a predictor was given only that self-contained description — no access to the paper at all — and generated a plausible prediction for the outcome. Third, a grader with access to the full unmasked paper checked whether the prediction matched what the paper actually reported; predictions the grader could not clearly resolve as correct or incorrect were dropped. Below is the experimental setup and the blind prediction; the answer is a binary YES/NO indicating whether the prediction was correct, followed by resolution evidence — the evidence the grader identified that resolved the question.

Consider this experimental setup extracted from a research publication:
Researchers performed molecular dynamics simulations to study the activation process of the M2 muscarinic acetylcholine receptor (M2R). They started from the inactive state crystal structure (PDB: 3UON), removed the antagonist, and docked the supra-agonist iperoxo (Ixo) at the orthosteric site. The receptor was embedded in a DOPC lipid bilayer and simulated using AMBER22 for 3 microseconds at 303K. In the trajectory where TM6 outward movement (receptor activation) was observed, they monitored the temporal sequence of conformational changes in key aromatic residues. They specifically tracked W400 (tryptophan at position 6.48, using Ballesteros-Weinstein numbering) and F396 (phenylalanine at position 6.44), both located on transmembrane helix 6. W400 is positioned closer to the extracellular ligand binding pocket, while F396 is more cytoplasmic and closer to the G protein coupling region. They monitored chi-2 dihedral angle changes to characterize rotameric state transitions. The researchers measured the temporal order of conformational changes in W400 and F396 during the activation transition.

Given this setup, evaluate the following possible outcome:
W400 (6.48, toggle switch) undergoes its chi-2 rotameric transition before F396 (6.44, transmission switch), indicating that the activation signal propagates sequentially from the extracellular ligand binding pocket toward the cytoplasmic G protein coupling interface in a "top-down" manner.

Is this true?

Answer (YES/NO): YES